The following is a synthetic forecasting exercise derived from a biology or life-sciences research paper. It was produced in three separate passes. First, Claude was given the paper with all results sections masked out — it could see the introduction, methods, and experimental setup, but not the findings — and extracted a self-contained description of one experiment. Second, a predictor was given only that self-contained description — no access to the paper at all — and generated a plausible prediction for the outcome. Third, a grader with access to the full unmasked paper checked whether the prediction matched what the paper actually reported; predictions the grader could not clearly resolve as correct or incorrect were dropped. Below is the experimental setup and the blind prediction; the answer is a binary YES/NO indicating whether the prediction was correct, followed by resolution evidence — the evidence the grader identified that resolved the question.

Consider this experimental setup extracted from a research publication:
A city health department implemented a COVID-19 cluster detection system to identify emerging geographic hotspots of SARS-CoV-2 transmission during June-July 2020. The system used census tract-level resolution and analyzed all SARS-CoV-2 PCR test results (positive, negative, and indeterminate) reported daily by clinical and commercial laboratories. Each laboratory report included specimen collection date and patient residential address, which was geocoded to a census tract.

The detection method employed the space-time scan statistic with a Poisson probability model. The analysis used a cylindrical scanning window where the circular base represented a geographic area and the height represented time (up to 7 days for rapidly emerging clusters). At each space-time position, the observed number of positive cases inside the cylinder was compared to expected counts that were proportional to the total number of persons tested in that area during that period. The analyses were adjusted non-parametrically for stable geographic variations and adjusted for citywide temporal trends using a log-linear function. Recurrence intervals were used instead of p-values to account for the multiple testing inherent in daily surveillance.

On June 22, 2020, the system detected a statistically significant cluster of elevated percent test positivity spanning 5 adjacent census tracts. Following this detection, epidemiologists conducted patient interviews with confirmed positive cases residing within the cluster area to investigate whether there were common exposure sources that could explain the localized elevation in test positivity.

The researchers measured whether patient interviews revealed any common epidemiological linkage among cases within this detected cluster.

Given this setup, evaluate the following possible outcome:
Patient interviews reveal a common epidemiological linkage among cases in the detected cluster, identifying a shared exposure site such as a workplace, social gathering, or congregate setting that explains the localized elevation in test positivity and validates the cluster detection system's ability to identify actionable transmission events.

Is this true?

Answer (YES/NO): YES